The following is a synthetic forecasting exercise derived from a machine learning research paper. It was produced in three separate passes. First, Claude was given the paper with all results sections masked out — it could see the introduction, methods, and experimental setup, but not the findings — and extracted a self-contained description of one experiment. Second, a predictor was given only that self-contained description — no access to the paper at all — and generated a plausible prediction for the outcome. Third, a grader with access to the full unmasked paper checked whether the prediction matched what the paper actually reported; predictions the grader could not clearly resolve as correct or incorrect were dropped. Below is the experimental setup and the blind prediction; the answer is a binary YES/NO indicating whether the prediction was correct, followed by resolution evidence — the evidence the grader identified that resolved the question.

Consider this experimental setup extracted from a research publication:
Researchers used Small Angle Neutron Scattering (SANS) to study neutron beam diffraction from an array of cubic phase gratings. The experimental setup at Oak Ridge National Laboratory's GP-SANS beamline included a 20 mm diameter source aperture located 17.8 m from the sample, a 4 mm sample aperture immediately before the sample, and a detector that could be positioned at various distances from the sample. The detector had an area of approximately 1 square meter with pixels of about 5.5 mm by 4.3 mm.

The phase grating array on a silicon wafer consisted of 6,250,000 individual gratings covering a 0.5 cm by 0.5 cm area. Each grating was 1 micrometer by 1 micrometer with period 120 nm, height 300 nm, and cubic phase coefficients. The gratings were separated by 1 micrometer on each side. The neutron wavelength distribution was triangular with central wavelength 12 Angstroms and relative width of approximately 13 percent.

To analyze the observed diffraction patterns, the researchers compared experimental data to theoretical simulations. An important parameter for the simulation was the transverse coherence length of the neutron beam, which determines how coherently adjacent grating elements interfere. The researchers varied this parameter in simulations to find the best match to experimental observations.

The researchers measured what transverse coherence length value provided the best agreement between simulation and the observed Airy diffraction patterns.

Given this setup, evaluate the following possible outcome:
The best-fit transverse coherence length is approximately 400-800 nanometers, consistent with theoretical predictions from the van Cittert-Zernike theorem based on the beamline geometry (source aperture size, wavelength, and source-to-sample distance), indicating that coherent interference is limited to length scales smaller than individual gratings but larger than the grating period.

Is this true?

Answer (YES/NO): NO